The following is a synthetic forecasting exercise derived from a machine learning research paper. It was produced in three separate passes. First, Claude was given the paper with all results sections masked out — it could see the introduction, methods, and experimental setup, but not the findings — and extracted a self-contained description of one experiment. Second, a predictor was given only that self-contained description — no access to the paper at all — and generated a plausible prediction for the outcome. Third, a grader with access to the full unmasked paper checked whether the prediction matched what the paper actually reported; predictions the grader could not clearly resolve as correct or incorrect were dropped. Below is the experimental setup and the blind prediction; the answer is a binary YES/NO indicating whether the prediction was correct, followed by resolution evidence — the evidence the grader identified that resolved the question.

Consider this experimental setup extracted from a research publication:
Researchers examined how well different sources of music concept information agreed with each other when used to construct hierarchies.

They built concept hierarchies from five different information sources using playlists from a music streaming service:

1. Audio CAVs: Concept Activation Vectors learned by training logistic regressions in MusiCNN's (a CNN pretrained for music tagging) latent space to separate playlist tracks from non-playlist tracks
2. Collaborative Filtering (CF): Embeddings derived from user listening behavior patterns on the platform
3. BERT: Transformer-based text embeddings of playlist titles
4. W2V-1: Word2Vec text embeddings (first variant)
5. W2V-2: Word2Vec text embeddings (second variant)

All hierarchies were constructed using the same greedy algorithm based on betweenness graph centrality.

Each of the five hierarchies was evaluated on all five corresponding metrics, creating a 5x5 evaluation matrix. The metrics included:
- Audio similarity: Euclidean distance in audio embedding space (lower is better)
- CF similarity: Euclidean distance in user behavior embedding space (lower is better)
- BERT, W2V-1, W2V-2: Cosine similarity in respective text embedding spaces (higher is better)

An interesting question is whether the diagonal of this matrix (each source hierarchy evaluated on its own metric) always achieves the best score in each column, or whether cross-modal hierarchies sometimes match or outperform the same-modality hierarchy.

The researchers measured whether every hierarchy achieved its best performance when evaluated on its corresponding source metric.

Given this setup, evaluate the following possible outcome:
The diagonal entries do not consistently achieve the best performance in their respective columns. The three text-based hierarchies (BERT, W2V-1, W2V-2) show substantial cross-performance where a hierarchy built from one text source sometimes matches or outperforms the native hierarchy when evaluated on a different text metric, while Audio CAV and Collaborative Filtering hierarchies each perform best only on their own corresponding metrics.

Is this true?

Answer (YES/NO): NO